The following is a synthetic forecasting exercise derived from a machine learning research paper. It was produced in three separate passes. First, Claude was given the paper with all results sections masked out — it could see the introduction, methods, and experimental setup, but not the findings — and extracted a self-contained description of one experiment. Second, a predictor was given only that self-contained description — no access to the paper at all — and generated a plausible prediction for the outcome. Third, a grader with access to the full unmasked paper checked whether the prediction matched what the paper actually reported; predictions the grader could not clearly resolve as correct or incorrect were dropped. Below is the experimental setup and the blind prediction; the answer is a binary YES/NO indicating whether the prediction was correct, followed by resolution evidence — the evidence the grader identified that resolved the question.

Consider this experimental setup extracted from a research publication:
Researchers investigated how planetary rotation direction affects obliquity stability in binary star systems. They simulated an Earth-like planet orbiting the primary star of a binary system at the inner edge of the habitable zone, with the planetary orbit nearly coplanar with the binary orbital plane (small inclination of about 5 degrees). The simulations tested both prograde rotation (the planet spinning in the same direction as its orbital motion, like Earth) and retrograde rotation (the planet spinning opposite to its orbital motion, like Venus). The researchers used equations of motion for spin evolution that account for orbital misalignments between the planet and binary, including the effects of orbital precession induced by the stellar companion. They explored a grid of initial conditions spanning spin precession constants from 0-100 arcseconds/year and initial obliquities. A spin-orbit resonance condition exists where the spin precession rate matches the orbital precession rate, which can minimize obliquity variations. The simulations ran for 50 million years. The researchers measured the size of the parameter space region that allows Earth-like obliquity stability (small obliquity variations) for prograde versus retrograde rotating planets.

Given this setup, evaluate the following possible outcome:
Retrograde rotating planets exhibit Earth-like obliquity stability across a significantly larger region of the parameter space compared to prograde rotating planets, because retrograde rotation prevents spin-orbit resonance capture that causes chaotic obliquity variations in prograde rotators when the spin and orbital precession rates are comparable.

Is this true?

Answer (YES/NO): NO